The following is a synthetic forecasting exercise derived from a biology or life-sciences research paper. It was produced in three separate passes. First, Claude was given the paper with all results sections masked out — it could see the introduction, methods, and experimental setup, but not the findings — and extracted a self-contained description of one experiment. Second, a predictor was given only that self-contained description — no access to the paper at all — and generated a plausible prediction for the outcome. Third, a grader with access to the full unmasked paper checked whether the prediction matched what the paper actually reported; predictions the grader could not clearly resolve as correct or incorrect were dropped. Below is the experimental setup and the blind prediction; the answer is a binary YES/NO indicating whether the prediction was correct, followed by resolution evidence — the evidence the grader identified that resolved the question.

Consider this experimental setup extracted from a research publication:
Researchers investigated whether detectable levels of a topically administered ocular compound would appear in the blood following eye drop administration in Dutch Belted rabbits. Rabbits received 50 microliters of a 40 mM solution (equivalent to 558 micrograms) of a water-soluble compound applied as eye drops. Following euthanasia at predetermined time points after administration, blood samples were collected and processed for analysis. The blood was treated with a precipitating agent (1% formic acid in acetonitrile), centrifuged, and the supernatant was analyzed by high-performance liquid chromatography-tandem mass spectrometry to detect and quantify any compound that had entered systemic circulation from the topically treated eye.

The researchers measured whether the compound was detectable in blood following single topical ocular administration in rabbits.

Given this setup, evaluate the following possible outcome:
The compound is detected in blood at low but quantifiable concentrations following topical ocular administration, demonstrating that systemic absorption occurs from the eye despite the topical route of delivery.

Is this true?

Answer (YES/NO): YES